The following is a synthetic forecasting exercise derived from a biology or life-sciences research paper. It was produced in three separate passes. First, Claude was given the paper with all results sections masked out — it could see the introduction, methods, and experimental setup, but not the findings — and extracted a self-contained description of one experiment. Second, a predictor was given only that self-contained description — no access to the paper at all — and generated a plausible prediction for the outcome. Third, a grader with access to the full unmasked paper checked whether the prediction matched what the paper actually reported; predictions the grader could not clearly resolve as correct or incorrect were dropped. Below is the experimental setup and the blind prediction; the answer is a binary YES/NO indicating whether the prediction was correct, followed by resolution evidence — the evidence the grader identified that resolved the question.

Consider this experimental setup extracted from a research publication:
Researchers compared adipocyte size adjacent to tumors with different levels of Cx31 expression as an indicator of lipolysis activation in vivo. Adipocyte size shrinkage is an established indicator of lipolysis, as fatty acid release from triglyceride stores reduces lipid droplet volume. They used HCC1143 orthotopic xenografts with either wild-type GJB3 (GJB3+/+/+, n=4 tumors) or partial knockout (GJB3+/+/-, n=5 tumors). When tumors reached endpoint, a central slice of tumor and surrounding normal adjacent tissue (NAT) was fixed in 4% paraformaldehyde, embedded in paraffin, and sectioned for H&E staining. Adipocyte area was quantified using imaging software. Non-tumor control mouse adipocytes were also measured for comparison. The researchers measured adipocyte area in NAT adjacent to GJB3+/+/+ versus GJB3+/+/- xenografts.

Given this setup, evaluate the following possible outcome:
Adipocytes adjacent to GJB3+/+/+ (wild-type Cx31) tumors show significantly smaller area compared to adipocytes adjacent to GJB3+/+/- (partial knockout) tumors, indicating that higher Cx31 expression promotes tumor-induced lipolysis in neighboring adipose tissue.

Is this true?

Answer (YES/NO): YES